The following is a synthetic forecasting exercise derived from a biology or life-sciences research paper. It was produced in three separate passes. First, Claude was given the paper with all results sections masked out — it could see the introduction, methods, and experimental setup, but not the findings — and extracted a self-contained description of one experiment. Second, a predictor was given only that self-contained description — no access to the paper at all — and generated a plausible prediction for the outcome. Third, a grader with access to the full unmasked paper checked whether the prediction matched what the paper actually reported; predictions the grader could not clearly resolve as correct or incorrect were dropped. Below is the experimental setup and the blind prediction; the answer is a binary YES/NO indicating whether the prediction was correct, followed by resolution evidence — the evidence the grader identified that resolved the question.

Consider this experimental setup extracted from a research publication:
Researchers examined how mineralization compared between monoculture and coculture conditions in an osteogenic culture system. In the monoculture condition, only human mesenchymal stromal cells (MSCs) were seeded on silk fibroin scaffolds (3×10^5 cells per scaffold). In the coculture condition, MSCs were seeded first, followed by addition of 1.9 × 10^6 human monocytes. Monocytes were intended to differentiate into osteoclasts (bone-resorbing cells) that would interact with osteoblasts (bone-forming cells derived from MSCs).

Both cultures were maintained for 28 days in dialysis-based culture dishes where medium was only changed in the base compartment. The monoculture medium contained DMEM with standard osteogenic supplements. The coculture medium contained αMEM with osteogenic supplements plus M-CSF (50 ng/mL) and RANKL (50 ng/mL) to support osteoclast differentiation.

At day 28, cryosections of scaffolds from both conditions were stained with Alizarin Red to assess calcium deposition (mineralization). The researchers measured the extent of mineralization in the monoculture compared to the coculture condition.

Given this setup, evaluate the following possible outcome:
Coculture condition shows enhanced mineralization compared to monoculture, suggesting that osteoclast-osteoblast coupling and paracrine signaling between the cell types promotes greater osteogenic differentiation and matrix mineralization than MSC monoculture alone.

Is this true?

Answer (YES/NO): NO